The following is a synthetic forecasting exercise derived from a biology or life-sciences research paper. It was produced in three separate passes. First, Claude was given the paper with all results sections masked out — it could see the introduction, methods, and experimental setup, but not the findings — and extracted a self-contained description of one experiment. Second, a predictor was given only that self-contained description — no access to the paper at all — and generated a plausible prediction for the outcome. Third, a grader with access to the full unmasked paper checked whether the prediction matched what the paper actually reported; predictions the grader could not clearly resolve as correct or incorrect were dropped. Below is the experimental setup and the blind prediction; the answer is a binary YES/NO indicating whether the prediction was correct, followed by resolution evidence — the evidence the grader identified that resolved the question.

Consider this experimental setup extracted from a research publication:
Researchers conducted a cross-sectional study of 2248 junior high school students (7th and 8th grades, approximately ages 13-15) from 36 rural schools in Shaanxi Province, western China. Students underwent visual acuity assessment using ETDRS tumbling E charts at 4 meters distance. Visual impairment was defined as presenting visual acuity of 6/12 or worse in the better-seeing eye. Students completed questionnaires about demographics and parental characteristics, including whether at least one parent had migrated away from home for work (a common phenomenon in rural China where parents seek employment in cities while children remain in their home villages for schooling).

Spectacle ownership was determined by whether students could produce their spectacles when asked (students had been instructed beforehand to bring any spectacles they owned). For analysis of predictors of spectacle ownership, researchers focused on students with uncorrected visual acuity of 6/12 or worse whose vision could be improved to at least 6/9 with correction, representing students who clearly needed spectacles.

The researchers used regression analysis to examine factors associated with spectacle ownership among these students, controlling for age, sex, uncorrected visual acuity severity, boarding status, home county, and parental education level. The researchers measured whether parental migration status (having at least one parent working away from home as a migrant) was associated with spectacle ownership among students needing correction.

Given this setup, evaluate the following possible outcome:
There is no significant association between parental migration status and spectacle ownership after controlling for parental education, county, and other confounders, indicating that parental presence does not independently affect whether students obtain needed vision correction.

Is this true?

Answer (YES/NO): YES